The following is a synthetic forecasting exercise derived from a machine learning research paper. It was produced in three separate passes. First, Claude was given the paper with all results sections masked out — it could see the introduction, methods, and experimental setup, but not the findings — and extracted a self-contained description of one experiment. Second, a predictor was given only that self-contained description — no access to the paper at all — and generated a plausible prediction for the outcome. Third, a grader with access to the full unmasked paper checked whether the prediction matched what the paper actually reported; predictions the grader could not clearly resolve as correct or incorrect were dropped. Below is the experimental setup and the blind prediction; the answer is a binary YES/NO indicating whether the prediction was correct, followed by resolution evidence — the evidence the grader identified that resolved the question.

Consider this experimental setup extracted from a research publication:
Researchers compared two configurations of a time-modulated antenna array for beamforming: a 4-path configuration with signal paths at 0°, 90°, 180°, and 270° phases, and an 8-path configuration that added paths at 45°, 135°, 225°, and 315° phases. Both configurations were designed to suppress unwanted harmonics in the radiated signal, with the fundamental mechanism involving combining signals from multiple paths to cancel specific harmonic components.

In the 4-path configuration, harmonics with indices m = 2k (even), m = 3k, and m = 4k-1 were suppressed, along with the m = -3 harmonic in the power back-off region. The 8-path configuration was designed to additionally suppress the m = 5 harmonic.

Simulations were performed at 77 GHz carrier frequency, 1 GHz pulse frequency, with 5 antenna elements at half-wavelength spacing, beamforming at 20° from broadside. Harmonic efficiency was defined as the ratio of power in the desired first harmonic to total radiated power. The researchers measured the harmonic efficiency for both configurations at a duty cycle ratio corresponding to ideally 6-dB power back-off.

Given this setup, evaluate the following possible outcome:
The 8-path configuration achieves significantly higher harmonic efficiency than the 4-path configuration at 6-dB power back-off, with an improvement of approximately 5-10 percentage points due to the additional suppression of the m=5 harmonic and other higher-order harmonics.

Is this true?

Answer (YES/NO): NO